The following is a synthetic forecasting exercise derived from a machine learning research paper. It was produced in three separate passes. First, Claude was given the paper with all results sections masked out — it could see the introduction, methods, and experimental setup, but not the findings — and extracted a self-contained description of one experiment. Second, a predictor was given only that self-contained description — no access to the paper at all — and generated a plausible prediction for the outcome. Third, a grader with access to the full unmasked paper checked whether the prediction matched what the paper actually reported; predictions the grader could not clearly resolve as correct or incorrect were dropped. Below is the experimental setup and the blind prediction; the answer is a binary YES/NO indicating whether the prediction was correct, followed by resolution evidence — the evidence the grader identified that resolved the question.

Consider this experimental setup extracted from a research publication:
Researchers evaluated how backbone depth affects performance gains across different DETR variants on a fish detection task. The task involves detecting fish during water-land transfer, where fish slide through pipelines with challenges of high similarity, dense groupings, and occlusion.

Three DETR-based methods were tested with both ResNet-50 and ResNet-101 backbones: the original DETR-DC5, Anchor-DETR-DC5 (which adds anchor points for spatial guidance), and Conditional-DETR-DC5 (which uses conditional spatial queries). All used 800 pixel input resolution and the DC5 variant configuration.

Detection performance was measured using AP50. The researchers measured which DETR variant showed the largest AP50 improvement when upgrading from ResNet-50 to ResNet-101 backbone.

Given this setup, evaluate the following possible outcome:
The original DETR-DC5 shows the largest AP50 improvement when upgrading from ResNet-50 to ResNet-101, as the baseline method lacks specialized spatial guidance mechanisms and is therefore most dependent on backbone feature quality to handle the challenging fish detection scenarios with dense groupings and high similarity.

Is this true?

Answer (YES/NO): NO